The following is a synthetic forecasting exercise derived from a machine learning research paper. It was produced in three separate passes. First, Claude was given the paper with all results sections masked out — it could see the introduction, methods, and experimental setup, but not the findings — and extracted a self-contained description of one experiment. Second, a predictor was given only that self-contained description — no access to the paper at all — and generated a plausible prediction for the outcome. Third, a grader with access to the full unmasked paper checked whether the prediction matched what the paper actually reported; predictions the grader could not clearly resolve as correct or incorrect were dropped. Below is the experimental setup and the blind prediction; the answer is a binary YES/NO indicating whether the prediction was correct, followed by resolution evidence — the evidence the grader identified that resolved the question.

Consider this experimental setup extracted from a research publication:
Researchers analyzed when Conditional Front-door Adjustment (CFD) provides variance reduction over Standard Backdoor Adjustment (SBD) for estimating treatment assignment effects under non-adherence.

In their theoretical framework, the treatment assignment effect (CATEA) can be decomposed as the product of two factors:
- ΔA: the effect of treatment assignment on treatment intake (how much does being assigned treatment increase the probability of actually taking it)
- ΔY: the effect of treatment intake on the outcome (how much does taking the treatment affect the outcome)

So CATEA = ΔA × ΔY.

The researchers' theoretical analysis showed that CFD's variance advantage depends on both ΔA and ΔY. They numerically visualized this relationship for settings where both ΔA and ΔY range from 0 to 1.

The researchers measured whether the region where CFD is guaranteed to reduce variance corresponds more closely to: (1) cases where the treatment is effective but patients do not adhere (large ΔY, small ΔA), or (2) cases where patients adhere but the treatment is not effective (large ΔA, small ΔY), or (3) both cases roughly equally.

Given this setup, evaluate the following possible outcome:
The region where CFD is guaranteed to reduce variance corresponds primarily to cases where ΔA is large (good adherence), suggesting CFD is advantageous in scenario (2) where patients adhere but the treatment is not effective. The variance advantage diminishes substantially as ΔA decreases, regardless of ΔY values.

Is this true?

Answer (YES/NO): NO